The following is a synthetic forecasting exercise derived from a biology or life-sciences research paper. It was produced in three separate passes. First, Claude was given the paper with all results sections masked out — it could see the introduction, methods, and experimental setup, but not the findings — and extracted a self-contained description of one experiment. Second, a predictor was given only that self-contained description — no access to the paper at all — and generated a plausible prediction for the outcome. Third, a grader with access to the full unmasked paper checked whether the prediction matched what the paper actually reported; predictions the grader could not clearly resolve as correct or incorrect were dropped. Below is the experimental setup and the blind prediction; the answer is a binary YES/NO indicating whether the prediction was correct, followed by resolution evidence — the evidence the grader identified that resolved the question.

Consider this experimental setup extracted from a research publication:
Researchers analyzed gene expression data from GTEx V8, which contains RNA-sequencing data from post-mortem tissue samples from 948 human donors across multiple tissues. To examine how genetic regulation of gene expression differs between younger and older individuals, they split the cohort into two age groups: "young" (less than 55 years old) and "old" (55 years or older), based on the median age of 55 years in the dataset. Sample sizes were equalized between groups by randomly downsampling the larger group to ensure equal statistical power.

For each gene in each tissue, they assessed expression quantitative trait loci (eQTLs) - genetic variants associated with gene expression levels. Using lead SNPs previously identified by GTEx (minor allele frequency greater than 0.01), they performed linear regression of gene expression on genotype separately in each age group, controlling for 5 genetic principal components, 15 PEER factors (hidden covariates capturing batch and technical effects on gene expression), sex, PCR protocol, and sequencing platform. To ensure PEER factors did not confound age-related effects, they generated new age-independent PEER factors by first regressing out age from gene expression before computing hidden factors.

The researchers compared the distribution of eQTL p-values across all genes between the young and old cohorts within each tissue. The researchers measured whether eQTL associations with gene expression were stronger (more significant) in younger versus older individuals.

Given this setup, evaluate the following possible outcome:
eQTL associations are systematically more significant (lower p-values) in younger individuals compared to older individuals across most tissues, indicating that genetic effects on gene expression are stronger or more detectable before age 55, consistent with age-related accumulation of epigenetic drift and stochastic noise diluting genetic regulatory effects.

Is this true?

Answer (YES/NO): NO